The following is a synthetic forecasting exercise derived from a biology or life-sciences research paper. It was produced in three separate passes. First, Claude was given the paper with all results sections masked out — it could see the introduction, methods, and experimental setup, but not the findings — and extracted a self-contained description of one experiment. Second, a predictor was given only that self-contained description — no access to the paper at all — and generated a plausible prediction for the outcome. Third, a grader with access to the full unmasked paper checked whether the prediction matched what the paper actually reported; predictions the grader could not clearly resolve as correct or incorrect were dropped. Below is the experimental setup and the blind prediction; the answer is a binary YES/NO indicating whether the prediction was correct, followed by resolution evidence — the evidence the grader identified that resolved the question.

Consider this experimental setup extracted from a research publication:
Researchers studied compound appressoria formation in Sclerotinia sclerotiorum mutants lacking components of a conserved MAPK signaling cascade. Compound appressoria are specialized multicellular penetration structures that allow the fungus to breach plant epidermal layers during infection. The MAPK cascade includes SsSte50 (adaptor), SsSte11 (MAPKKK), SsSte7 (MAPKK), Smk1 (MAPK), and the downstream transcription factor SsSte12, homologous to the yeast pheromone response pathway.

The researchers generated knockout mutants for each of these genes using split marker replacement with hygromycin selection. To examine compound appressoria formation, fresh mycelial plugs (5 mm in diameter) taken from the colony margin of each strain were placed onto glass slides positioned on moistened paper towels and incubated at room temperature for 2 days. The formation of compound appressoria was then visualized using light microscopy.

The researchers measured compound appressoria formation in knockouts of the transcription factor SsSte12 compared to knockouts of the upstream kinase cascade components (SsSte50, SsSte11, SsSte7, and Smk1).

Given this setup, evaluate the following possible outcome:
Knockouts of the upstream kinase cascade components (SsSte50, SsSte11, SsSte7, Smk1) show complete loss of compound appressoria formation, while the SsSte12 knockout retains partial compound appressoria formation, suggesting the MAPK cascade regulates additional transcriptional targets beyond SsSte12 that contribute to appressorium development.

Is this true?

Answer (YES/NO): YES